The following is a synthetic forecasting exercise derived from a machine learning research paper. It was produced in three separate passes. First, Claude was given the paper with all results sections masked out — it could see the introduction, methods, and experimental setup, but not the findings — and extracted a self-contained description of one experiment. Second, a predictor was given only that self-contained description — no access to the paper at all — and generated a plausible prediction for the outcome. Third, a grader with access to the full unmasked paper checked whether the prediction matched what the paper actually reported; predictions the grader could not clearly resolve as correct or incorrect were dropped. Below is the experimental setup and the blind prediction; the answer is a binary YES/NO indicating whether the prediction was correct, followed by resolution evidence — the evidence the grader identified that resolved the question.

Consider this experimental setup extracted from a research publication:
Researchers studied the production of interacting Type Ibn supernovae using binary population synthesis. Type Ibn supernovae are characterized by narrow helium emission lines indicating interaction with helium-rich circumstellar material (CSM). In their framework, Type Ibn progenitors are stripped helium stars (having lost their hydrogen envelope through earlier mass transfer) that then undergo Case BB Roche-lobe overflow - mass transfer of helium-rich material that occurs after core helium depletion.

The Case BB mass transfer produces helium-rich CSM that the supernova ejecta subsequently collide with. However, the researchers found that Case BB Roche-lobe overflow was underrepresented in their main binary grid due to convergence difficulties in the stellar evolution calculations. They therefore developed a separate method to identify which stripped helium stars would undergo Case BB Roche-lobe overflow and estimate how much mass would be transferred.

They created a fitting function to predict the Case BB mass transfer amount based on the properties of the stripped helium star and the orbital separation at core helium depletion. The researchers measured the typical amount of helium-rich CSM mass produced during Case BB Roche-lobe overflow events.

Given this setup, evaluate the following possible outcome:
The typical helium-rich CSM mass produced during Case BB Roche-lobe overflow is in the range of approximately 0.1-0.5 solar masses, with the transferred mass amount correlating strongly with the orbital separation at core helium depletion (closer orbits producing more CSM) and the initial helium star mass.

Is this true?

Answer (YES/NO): NO